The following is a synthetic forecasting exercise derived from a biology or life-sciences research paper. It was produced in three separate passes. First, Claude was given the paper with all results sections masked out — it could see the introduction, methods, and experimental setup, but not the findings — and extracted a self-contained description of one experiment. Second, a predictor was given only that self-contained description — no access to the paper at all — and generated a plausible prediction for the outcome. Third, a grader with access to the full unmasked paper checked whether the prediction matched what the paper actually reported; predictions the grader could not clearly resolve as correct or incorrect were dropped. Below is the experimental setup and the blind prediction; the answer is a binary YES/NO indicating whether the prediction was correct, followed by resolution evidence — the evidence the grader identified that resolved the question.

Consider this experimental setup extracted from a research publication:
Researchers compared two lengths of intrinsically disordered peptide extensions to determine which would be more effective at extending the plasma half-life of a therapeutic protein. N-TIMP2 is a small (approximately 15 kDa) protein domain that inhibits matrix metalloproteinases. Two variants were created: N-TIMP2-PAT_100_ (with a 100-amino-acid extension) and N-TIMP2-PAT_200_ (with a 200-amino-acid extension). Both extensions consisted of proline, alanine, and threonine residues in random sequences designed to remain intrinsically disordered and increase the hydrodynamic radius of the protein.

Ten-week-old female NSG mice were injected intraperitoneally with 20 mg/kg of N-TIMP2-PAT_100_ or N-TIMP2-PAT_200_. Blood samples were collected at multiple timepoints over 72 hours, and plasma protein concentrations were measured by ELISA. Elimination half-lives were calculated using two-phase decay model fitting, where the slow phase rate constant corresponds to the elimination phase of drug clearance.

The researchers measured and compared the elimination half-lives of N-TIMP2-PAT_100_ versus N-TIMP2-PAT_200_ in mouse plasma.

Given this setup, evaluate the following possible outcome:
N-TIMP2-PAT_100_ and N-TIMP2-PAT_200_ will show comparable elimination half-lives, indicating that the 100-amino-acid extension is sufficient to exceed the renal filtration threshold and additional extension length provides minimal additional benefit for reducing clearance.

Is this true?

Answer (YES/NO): NO